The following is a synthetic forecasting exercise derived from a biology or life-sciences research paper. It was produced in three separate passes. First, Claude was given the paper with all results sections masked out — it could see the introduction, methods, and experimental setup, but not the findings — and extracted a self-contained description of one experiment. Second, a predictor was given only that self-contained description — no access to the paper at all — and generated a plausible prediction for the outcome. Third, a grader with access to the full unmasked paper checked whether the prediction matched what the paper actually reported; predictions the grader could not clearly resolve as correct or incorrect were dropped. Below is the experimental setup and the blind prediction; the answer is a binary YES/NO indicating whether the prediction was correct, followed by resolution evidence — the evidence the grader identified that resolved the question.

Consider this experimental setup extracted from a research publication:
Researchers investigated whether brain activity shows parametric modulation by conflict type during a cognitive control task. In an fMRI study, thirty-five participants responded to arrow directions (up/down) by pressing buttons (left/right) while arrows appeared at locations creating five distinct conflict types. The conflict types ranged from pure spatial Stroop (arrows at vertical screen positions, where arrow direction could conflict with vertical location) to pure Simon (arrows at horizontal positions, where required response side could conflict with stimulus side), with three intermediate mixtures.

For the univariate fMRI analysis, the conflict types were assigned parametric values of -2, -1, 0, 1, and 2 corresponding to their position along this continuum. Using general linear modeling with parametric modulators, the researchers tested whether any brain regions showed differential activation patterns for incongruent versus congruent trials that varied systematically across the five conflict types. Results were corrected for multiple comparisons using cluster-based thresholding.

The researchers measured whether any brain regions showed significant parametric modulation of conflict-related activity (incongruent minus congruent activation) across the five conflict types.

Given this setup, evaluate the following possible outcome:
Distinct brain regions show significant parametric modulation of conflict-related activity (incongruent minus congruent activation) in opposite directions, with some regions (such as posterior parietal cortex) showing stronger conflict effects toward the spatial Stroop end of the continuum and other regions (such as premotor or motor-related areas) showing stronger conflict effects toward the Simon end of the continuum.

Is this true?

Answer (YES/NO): NO